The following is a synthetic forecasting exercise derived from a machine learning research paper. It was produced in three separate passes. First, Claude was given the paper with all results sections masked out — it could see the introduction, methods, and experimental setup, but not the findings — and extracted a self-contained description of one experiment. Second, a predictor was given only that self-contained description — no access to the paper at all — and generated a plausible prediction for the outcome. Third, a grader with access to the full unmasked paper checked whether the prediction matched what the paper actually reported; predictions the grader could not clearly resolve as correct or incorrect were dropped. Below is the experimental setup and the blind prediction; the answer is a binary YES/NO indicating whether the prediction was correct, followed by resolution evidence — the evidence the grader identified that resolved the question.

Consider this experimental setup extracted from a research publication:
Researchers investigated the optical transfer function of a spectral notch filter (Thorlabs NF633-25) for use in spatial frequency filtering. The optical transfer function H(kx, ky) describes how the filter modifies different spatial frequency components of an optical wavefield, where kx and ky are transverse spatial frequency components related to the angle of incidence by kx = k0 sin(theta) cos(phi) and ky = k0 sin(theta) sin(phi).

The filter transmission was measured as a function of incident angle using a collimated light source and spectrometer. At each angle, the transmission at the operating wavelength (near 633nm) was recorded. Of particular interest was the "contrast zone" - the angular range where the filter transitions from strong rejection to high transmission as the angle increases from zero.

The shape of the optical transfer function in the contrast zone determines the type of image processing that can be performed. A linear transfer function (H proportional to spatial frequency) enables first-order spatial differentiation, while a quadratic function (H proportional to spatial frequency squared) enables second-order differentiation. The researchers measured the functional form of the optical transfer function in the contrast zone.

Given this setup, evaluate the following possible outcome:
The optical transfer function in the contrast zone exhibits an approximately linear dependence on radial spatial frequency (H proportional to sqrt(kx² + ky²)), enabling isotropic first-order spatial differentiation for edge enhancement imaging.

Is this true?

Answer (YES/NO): NO